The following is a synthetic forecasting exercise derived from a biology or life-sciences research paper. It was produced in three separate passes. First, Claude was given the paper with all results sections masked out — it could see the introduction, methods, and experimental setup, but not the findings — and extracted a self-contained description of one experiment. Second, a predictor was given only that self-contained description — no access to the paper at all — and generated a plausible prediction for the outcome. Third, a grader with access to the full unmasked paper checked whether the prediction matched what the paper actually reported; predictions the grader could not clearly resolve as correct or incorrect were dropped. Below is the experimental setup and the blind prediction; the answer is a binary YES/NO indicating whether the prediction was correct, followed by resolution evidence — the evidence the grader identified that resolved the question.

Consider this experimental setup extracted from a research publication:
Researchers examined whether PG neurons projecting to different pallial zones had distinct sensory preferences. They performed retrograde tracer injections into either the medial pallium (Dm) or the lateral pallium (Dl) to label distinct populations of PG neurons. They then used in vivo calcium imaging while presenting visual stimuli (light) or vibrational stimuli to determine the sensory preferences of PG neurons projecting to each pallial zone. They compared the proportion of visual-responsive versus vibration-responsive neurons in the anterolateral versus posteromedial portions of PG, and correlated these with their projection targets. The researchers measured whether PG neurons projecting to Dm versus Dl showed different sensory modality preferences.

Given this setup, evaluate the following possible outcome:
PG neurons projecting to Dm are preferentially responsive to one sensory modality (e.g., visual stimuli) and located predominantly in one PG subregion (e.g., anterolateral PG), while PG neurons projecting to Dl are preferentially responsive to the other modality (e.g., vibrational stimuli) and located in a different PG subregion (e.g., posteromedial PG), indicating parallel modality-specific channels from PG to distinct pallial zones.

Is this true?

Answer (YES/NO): YES